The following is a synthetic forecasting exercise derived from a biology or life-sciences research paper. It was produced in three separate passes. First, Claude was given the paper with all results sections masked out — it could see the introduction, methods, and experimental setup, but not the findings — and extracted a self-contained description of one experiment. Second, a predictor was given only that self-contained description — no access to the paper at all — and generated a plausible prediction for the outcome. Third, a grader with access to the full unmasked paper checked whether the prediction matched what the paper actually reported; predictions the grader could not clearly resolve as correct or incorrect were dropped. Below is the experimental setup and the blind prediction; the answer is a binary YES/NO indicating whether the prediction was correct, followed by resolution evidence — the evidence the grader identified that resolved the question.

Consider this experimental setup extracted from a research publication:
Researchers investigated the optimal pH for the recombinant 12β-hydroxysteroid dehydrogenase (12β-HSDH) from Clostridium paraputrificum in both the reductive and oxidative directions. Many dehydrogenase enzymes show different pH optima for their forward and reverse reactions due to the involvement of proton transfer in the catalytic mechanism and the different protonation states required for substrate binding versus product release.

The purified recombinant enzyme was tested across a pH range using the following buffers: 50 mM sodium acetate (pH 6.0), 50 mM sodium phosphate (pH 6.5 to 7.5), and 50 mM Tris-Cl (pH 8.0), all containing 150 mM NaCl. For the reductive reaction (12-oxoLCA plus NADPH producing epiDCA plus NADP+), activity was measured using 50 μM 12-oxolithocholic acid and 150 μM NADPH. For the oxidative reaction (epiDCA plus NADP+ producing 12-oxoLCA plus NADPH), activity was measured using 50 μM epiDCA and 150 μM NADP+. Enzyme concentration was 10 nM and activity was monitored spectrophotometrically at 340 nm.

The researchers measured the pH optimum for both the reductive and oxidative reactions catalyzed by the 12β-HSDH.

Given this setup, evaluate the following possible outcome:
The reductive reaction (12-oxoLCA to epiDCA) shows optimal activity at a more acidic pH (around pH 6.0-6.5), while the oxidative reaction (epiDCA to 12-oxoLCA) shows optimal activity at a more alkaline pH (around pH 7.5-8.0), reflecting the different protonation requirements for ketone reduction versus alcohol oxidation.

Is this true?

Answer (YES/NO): NO